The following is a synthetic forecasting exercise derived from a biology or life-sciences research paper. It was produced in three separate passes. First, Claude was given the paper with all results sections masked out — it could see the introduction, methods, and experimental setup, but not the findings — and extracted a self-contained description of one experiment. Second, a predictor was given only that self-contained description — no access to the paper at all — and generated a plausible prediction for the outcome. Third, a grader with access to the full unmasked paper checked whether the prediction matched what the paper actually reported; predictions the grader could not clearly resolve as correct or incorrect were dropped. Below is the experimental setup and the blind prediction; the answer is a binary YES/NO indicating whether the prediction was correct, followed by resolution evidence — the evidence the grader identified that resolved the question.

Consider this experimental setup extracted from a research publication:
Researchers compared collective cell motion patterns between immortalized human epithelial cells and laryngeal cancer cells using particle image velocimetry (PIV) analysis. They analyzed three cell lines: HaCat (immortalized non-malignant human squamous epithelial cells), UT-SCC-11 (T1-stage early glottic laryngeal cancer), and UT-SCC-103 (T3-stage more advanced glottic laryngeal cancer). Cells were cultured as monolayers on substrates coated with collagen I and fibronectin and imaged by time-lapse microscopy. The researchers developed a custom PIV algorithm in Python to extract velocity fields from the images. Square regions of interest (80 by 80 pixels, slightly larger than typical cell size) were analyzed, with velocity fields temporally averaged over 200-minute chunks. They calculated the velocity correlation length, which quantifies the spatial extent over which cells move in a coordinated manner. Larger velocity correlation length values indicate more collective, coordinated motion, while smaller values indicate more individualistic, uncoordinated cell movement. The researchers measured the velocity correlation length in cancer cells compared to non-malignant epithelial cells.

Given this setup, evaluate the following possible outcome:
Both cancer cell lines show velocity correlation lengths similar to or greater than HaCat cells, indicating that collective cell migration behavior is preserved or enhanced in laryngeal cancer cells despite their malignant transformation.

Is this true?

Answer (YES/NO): YES